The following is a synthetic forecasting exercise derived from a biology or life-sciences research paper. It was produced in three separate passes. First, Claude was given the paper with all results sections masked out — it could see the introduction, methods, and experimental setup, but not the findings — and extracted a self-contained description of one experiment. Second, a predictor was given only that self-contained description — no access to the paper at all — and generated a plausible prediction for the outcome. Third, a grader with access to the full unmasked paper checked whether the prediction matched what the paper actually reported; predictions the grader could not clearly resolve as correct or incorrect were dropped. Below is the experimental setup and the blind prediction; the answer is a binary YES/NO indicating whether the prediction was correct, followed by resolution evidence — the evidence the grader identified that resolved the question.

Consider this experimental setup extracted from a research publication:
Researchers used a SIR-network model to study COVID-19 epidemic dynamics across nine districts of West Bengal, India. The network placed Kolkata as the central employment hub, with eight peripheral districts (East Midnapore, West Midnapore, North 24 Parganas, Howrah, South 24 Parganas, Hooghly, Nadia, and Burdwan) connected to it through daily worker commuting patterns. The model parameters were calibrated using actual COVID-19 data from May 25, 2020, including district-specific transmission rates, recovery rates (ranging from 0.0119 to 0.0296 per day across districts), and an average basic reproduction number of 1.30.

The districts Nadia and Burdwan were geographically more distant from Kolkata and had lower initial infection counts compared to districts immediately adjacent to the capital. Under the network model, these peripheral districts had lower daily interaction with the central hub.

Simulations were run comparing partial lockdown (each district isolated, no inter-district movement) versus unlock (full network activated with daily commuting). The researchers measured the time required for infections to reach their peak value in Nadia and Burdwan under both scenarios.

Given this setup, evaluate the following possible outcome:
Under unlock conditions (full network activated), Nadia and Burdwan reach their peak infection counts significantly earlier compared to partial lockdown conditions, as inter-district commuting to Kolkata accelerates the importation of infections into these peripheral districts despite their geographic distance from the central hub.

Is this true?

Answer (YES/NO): YES